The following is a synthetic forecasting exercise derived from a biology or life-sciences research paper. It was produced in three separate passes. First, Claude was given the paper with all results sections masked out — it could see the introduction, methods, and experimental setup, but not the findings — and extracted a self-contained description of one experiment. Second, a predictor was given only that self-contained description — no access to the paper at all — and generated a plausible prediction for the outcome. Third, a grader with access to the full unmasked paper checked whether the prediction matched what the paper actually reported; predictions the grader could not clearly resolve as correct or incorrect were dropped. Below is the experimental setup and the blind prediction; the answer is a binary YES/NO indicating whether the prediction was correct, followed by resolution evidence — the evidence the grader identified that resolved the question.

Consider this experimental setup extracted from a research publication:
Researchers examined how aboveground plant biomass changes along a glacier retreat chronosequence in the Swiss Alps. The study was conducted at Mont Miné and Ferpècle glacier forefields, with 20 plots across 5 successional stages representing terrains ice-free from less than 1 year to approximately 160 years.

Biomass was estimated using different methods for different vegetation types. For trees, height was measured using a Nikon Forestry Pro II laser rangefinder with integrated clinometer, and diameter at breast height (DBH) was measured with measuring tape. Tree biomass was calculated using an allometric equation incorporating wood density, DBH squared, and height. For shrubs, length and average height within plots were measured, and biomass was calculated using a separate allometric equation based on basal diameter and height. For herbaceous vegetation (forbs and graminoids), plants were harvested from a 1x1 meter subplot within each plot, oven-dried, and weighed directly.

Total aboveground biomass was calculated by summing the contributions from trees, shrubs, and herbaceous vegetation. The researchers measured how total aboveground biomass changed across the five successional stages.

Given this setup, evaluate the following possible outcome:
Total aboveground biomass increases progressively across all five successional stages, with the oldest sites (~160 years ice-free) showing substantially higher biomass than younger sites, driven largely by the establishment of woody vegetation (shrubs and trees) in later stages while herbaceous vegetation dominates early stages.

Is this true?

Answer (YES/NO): NO